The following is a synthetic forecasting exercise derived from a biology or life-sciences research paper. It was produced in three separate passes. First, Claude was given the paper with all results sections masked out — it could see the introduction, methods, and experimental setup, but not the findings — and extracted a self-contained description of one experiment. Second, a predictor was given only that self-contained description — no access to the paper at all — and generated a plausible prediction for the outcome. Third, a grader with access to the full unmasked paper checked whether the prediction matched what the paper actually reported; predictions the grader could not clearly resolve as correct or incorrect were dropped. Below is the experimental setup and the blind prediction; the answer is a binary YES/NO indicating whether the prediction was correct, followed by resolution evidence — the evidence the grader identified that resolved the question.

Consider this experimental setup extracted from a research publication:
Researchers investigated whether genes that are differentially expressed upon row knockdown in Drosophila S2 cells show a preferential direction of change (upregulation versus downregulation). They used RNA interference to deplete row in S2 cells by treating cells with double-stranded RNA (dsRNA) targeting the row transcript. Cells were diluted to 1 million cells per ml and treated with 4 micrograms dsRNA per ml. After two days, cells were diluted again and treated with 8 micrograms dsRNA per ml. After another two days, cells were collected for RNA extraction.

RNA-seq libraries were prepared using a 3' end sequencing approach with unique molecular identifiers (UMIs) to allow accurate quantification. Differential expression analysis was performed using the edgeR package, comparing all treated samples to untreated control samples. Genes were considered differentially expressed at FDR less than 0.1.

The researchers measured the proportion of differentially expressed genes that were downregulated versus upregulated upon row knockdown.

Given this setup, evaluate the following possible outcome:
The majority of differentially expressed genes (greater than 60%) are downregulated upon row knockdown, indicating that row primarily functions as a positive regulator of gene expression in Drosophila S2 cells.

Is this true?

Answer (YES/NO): YES